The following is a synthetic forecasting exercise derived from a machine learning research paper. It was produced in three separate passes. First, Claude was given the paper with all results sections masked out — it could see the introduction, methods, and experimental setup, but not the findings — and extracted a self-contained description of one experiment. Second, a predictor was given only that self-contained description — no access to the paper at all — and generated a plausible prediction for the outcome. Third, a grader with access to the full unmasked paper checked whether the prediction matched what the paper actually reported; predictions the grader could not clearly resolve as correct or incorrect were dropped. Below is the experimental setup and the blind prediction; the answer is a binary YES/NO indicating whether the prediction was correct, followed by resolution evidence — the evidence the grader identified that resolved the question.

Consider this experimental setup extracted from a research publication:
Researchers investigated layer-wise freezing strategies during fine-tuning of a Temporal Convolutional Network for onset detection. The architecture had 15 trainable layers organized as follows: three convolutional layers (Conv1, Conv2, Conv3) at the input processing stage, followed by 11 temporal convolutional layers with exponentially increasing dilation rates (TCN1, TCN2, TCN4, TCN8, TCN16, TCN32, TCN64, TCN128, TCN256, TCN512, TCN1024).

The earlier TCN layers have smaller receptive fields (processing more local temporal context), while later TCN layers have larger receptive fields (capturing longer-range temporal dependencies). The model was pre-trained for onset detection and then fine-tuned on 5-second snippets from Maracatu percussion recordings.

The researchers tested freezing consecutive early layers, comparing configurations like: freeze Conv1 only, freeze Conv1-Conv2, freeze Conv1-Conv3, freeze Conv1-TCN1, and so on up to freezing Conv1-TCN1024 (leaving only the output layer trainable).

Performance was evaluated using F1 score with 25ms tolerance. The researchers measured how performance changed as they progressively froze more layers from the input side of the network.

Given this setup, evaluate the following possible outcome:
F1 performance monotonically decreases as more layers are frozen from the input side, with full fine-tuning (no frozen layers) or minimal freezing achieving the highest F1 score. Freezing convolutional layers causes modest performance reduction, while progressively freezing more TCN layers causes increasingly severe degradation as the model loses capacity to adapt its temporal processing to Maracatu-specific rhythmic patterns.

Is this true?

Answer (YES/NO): NO